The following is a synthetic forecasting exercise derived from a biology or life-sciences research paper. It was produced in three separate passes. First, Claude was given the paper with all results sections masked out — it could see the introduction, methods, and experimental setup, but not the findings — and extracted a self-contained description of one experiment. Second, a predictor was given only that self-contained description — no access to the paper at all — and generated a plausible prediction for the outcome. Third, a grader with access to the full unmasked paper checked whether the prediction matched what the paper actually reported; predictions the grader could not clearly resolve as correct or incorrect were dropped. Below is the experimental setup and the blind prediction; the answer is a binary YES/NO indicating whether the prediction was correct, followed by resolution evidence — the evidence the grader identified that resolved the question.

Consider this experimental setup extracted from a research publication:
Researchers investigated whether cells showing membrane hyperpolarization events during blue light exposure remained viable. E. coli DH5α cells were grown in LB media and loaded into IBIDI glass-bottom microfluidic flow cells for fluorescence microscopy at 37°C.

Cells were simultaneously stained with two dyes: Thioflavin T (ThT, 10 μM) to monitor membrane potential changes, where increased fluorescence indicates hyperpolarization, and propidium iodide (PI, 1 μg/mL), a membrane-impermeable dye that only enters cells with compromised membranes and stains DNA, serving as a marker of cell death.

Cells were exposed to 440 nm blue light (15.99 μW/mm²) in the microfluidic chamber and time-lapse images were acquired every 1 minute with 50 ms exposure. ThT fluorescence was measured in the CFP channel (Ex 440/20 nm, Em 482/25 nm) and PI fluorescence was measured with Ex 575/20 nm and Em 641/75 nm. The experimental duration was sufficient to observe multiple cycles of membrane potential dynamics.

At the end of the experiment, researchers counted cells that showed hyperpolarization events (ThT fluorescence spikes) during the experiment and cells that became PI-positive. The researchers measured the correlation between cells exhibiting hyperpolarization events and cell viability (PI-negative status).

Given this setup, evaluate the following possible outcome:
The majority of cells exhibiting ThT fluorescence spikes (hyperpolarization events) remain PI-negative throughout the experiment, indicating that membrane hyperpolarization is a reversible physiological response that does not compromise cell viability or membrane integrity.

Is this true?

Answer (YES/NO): YES